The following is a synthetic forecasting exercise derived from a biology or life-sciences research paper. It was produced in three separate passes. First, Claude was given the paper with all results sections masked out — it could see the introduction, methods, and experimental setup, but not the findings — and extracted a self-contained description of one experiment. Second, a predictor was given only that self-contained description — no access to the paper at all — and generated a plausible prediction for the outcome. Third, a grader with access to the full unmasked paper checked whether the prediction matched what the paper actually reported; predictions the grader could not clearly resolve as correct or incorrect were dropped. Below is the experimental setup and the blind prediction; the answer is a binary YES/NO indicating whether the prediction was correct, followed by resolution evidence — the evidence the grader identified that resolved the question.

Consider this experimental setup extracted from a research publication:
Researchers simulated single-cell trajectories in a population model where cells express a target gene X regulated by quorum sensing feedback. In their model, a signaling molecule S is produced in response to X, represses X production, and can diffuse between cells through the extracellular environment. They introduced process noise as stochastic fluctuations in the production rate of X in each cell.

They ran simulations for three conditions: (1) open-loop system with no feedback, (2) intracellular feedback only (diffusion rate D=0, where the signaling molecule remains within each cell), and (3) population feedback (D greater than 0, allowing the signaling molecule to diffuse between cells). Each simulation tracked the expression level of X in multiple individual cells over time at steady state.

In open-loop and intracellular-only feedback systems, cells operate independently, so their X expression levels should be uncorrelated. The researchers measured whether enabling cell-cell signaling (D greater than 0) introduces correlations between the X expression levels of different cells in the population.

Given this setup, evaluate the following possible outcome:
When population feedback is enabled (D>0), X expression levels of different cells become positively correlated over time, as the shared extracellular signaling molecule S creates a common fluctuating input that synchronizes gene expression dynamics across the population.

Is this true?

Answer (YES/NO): NO